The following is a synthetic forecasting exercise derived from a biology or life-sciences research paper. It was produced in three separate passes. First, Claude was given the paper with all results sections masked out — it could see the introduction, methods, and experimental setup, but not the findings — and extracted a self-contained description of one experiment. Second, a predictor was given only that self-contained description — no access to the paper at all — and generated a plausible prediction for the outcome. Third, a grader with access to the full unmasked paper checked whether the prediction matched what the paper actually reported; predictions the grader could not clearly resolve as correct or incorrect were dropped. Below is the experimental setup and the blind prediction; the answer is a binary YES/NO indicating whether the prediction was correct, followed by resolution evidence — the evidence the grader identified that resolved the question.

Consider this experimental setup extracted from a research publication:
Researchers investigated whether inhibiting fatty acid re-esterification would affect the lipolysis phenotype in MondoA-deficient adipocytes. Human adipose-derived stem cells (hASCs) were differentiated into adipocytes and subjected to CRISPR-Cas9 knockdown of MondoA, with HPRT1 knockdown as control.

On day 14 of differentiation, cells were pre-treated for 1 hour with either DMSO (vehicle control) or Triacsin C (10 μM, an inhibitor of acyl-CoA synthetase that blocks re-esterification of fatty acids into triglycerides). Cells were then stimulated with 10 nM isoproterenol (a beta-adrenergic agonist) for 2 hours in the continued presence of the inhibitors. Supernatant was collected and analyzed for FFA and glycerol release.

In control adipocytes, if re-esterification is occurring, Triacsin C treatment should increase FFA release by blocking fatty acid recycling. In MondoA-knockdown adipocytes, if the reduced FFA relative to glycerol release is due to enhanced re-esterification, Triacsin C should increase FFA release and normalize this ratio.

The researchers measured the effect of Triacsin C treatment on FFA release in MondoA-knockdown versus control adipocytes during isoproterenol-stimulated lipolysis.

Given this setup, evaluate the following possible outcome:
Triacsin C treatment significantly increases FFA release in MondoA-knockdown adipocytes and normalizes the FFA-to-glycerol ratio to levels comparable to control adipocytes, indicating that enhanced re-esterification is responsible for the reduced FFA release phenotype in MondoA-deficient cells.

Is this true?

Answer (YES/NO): YES